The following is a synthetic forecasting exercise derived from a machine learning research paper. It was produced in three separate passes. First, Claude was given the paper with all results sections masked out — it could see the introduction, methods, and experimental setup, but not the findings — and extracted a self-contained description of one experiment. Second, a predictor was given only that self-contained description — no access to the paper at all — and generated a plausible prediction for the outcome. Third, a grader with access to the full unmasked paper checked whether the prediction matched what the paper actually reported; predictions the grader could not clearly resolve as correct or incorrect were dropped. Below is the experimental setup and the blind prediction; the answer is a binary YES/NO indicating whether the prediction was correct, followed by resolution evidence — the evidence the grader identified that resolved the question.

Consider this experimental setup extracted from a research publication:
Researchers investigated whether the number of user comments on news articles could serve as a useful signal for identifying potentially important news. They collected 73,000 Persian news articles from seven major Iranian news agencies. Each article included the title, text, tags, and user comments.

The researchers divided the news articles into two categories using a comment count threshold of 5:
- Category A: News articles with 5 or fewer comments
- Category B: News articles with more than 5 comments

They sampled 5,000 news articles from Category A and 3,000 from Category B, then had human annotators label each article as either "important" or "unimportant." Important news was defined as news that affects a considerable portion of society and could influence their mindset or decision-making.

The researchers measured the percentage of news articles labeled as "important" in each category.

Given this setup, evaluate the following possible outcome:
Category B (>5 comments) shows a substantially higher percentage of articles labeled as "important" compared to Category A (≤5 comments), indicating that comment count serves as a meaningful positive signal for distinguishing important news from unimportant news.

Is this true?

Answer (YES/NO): YES